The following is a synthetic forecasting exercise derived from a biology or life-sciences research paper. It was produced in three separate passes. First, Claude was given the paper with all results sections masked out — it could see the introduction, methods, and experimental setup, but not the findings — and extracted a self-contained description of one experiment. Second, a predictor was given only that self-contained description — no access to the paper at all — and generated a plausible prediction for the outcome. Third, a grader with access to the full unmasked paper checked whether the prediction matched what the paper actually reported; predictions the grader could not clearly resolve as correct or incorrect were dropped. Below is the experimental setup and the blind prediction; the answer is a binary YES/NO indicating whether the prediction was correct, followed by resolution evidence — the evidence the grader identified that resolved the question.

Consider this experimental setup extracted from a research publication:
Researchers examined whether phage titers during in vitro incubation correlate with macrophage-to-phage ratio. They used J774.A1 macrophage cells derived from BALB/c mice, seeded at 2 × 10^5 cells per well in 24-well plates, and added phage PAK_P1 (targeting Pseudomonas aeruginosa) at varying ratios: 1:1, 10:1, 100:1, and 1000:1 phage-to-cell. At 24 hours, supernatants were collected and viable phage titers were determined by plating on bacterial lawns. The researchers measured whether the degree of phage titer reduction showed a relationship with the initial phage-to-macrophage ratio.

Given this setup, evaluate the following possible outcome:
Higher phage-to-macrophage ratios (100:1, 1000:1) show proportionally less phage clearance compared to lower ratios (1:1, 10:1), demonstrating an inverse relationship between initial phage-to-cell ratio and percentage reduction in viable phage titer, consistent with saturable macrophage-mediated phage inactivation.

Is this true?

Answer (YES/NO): NO